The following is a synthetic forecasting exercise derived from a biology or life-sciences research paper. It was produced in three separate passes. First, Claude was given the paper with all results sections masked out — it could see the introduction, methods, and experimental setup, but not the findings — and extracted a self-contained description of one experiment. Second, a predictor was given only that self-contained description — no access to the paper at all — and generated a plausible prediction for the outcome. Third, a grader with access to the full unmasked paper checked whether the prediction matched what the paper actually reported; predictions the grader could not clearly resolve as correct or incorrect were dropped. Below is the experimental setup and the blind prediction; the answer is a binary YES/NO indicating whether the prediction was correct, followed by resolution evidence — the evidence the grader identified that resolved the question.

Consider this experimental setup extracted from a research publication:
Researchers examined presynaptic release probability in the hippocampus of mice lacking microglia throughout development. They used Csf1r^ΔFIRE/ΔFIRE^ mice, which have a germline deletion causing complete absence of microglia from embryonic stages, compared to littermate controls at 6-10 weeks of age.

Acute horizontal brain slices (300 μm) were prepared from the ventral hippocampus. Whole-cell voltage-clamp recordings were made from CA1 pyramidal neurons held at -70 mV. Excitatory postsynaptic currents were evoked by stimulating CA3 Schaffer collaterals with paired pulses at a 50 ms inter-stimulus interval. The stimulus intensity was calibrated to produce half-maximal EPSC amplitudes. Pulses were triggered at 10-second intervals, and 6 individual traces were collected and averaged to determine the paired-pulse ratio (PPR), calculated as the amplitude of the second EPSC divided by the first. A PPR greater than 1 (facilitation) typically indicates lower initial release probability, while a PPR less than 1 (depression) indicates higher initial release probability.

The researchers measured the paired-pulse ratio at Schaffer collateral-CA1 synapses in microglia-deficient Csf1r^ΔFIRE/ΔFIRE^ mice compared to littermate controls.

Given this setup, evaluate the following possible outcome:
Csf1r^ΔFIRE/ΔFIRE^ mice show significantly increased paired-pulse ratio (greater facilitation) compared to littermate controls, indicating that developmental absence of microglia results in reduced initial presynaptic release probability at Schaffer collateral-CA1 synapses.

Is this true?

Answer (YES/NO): NO